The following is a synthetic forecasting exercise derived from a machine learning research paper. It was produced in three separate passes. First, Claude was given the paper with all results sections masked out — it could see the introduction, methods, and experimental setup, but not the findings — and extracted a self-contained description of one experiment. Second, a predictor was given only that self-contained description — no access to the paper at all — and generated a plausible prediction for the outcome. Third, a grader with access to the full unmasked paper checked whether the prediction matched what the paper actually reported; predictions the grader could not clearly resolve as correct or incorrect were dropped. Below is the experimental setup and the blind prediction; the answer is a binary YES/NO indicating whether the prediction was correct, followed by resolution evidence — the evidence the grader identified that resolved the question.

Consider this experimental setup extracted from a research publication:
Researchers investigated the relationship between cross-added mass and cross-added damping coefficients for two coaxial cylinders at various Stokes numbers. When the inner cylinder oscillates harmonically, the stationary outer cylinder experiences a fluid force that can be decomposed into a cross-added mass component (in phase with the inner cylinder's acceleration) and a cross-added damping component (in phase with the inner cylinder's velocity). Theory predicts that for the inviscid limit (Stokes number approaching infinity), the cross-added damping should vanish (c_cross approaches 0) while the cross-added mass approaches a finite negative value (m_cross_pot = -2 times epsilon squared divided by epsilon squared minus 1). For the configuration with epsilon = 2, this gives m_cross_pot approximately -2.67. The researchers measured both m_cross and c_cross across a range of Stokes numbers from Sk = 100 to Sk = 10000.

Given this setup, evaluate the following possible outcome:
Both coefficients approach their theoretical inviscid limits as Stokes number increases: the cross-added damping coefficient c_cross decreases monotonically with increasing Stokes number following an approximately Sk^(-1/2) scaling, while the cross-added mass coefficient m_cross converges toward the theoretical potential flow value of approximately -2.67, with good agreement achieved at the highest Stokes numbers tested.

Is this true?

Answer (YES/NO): YES